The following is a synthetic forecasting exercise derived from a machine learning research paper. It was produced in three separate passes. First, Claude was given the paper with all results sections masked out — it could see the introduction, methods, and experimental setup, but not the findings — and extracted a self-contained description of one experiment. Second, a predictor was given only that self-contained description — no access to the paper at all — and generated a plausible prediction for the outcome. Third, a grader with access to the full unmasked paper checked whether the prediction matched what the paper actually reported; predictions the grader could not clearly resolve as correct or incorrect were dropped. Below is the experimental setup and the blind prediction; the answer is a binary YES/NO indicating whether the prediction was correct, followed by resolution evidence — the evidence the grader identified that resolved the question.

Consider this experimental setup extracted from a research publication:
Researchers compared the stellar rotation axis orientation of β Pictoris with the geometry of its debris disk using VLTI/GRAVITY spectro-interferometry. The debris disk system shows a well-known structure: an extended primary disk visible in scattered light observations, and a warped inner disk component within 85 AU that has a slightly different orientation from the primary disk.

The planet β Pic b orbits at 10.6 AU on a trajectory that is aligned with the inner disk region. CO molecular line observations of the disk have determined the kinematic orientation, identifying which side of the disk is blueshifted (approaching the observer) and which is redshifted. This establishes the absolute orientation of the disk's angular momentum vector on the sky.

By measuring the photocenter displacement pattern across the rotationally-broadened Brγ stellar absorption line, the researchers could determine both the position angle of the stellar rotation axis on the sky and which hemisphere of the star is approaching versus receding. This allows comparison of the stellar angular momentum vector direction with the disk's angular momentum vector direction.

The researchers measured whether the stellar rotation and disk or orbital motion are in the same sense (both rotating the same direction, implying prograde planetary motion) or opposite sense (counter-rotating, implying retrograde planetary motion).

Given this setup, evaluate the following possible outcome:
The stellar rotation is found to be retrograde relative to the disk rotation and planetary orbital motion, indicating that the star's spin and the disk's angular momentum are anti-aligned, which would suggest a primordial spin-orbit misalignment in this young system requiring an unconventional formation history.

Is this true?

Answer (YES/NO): NO